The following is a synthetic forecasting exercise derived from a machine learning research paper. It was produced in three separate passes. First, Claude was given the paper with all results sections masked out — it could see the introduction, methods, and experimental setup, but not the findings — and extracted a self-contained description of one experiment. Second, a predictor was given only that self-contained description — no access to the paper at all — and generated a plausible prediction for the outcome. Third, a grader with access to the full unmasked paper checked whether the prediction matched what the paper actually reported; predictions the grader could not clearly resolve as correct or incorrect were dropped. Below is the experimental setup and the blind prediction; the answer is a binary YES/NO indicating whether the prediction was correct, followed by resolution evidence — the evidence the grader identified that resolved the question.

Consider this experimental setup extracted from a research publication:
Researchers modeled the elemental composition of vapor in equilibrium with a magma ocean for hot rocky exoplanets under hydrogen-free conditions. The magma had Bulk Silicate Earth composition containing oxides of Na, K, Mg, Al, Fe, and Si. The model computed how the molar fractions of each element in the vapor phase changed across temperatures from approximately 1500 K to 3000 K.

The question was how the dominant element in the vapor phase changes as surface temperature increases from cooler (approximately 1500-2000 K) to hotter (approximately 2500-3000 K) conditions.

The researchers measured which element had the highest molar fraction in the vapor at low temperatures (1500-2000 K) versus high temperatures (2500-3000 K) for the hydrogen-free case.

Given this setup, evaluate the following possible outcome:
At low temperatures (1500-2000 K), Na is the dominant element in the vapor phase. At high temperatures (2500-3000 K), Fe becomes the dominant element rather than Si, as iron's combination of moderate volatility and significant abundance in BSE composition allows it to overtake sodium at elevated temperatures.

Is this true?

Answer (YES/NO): NO